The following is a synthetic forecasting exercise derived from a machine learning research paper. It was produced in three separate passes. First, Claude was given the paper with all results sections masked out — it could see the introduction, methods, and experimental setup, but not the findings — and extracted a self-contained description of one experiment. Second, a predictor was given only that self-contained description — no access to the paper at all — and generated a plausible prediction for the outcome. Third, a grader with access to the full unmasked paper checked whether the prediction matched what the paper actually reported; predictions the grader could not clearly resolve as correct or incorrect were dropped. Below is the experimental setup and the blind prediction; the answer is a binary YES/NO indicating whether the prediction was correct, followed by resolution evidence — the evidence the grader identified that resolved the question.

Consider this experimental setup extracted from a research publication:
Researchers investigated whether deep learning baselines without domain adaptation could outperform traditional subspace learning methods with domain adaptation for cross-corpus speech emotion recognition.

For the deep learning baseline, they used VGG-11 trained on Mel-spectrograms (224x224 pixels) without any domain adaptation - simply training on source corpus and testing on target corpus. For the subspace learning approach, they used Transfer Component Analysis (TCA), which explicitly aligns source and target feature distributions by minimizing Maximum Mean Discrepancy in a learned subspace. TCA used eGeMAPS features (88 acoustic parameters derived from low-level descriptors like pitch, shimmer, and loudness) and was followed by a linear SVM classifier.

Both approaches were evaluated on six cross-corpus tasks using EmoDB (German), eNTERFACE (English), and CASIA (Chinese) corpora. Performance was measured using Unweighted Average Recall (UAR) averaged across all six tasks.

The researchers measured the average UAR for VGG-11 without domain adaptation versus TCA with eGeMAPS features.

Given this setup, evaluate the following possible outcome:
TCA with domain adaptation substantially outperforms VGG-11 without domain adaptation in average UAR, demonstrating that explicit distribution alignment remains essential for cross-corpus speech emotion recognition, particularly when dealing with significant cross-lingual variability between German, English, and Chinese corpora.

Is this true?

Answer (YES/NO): YES